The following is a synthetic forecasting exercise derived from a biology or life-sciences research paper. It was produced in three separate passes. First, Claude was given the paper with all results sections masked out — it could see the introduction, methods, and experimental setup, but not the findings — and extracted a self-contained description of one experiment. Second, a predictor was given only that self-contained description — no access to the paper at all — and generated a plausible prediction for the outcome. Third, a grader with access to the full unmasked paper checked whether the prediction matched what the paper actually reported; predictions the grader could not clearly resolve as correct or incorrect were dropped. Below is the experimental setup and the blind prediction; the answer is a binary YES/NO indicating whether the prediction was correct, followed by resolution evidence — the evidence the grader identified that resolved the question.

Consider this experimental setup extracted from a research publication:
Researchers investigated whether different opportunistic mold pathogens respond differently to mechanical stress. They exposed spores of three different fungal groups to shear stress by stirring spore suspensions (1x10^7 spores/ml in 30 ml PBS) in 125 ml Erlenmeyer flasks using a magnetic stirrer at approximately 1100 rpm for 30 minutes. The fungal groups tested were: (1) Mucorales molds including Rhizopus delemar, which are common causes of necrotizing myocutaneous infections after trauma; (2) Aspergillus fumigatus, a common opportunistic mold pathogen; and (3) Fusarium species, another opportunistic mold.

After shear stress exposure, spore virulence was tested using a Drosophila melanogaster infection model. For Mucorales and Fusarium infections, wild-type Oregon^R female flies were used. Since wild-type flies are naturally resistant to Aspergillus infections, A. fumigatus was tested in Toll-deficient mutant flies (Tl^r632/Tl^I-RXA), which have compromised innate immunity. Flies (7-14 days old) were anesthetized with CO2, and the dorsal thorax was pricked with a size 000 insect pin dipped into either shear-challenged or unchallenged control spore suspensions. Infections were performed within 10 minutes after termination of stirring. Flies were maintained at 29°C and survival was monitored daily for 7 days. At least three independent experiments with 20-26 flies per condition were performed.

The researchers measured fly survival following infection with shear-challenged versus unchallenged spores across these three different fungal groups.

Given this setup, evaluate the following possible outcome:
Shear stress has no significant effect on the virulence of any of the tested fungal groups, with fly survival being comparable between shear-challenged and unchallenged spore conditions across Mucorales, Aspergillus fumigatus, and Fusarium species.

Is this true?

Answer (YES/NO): NO